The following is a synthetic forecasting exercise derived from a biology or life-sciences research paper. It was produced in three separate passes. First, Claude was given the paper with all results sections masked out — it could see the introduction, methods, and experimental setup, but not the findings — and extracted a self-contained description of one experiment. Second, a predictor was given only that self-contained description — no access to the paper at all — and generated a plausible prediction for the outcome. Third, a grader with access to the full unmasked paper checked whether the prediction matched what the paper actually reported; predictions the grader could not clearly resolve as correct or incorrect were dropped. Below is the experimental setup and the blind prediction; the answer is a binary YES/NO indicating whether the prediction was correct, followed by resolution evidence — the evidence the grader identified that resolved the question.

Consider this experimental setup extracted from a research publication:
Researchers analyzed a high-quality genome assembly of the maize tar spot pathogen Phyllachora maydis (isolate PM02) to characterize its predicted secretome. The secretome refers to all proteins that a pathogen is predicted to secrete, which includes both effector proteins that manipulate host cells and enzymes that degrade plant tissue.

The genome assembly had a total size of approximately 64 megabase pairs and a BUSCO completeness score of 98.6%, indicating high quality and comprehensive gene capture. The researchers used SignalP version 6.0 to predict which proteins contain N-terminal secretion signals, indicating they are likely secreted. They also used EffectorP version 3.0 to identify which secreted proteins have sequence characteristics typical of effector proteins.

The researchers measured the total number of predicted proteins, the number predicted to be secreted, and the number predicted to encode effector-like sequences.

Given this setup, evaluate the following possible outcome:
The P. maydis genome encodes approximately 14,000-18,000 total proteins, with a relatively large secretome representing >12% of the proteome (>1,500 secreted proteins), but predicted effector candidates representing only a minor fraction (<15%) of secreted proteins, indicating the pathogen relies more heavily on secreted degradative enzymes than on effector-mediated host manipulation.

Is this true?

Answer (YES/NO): NO